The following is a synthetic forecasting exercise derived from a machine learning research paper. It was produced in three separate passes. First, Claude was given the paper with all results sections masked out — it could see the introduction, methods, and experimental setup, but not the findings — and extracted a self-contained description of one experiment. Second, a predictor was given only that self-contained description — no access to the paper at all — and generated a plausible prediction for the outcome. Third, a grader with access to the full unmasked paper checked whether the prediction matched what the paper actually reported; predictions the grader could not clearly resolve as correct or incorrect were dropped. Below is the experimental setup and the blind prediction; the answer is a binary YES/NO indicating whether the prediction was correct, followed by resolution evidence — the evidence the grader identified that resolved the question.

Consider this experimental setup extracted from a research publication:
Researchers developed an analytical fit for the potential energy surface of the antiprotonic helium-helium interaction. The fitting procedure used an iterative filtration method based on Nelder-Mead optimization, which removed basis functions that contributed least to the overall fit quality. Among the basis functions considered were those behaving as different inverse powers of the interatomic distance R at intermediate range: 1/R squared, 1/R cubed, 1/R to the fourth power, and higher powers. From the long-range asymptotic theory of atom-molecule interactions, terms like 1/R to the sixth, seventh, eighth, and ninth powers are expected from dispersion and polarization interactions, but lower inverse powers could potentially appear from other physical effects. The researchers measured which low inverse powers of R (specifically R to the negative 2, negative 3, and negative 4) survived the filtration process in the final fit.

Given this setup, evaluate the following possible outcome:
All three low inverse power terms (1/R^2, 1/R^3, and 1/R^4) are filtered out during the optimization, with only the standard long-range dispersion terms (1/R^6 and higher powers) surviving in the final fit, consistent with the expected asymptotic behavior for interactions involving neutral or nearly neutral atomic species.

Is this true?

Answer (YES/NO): NO